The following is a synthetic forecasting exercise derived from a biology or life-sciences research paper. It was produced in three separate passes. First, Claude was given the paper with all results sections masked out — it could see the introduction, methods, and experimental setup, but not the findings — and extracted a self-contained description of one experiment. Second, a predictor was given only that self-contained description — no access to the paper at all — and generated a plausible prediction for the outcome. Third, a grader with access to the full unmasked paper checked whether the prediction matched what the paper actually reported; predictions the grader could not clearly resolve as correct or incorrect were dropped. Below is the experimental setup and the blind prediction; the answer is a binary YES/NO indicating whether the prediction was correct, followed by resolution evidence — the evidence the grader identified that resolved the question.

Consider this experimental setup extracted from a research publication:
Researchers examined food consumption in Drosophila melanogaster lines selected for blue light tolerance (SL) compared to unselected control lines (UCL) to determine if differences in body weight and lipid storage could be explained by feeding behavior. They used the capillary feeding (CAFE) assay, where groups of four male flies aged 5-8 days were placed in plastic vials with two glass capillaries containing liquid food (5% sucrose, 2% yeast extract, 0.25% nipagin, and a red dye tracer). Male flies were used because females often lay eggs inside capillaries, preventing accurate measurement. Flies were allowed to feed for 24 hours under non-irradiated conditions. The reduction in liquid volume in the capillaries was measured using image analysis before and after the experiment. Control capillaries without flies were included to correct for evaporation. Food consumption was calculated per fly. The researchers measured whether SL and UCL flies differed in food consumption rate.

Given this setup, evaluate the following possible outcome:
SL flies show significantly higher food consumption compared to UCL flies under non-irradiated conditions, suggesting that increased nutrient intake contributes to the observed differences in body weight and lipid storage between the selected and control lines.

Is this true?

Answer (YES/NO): NO